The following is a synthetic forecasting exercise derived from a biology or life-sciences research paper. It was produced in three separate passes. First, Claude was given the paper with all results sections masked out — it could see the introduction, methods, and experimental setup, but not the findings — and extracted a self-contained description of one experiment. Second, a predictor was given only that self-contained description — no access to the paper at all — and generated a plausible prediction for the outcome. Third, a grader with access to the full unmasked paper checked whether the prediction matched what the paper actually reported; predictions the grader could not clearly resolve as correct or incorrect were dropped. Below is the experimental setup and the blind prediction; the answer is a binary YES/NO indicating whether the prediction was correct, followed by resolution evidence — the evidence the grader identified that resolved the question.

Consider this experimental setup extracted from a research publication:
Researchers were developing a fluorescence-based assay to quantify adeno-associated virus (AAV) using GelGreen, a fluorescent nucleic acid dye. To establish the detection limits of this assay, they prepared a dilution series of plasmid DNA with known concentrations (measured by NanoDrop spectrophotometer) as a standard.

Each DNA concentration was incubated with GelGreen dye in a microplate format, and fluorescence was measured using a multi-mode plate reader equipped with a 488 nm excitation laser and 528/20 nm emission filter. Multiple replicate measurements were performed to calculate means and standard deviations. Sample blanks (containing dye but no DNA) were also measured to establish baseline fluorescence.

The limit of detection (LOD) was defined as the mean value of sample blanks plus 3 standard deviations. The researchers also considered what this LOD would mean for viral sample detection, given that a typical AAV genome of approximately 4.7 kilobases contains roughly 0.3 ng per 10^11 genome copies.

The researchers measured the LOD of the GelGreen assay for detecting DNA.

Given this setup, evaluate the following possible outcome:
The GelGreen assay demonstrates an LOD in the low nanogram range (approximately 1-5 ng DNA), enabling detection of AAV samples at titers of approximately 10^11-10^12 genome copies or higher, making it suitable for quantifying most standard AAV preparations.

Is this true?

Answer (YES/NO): NO